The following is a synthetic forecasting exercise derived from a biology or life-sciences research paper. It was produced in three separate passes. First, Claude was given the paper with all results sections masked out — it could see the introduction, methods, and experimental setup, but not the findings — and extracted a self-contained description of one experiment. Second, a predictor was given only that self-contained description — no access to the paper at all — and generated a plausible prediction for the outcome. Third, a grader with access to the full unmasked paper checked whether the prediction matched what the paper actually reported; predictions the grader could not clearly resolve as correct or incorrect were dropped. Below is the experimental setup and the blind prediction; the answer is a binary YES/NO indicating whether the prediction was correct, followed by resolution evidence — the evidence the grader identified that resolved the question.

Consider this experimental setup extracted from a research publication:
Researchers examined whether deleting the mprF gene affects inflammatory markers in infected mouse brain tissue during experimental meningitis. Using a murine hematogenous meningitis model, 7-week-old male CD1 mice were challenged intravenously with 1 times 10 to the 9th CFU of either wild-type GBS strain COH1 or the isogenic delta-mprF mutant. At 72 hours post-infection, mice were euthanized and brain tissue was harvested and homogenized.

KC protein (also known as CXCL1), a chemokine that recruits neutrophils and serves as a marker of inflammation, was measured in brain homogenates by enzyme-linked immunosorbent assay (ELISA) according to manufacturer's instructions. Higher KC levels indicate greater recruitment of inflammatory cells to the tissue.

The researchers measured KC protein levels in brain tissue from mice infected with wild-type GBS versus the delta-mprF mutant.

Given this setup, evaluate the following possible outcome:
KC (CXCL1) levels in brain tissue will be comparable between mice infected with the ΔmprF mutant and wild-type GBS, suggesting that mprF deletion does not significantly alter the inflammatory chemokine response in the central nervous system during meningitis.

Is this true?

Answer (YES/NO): NO